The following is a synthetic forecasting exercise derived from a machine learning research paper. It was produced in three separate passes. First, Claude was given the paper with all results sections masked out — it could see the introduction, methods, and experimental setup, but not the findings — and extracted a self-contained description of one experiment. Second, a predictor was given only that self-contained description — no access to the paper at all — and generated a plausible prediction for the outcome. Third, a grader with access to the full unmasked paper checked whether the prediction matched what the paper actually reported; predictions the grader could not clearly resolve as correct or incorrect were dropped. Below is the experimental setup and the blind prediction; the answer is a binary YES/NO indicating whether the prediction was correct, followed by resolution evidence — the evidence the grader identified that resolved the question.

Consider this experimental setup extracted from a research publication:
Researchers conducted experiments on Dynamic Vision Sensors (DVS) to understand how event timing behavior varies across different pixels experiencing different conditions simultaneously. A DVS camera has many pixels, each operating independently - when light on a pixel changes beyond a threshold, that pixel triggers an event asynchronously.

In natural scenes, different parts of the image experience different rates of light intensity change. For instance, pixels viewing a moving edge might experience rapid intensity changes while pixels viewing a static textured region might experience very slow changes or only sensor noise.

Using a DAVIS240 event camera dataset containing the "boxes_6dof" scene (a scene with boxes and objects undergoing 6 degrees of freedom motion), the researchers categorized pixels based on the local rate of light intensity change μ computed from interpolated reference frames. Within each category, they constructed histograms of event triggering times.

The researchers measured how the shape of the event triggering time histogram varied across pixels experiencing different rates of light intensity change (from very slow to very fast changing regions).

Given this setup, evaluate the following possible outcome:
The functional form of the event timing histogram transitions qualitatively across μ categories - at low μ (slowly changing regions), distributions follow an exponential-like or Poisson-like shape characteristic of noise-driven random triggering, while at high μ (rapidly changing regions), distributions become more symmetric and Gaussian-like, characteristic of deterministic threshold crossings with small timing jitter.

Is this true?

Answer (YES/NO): NO